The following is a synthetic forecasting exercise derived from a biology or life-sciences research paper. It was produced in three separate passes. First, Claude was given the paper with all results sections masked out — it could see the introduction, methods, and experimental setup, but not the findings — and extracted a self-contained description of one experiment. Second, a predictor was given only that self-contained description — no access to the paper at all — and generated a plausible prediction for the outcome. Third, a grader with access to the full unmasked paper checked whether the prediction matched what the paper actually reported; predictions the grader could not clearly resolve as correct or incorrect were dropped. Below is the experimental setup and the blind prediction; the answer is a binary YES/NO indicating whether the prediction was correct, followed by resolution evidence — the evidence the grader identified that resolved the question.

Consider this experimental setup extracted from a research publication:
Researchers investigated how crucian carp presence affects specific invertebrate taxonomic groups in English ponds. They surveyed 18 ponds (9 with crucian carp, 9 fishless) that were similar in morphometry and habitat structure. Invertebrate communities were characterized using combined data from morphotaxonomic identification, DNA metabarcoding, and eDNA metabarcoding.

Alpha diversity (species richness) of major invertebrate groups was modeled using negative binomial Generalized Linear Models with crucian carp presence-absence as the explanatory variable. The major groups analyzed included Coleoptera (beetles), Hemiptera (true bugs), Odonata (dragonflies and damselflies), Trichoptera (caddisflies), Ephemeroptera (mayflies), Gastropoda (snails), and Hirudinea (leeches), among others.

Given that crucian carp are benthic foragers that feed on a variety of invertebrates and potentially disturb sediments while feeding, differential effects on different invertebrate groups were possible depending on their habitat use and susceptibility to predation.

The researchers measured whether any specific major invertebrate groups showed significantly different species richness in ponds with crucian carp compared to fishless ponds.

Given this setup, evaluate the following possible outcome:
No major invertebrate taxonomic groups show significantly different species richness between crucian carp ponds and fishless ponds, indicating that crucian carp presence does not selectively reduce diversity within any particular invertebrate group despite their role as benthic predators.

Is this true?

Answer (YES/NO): NO